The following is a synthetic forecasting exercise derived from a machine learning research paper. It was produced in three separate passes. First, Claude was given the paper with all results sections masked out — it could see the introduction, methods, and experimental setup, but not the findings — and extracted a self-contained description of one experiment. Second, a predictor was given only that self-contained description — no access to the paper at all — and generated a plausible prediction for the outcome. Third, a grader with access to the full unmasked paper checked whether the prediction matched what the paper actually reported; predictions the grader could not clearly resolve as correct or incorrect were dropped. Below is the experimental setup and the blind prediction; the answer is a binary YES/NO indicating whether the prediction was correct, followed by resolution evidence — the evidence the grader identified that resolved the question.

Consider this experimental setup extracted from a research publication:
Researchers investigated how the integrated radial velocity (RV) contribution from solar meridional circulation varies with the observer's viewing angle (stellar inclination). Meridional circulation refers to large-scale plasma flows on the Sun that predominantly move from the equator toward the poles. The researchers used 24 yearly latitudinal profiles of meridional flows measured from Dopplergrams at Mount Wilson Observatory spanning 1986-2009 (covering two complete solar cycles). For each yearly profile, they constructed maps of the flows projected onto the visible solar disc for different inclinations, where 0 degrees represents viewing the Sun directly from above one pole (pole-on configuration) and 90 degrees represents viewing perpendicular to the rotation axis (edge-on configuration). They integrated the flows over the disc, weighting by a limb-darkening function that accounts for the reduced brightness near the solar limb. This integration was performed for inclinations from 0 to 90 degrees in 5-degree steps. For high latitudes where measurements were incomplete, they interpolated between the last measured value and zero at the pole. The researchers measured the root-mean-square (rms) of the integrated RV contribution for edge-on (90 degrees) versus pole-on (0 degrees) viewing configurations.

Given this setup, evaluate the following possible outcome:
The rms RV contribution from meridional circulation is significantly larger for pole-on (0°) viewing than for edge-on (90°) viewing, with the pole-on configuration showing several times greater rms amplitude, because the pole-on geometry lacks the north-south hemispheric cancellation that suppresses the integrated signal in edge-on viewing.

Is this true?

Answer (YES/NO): NO